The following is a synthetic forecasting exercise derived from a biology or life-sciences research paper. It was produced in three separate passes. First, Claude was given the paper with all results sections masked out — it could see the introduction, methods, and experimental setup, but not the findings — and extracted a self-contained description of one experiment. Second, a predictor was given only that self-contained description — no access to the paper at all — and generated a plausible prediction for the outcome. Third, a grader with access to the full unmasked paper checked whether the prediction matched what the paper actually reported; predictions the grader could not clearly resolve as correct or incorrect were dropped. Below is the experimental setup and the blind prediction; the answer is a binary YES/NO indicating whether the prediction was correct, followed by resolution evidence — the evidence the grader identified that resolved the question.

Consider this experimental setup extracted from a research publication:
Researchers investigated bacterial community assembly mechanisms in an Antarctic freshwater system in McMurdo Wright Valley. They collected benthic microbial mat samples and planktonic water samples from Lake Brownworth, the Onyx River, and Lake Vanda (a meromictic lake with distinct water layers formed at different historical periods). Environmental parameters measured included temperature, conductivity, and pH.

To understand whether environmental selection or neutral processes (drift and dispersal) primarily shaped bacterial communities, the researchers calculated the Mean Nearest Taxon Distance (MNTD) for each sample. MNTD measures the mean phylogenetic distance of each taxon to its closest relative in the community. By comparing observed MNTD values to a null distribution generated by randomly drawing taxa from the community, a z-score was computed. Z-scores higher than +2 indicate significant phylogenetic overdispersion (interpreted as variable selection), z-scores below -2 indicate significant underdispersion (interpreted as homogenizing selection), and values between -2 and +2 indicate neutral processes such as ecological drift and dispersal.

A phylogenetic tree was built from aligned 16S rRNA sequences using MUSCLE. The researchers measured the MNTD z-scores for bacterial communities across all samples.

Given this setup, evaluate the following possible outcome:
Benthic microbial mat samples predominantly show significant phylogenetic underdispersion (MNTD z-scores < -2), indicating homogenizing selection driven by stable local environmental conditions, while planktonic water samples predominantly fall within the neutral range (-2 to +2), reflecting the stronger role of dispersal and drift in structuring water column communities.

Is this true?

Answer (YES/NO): NO